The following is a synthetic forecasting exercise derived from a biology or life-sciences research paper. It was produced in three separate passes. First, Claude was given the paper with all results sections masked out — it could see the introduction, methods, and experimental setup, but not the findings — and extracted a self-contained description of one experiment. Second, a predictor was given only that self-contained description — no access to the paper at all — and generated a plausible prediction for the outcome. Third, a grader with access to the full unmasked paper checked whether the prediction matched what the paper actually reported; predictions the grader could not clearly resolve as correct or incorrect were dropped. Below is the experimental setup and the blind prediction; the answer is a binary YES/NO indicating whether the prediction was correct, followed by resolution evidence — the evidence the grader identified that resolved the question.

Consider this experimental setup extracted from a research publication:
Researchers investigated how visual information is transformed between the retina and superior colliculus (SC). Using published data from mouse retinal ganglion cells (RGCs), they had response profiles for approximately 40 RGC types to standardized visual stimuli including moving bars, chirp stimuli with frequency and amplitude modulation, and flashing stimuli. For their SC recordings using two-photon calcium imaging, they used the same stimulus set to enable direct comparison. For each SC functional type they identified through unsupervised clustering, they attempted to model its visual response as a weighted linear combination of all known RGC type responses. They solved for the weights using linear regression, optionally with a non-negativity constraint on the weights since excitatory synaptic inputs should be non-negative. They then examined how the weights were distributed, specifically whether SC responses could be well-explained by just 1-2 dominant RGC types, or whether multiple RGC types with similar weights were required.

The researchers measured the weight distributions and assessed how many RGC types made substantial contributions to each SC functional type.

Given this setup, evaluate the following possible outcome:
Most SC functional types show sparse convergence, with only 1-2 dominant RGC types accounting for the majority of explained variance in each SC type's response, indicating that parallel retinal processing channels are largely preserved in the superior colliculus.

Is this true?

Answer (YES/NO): NO